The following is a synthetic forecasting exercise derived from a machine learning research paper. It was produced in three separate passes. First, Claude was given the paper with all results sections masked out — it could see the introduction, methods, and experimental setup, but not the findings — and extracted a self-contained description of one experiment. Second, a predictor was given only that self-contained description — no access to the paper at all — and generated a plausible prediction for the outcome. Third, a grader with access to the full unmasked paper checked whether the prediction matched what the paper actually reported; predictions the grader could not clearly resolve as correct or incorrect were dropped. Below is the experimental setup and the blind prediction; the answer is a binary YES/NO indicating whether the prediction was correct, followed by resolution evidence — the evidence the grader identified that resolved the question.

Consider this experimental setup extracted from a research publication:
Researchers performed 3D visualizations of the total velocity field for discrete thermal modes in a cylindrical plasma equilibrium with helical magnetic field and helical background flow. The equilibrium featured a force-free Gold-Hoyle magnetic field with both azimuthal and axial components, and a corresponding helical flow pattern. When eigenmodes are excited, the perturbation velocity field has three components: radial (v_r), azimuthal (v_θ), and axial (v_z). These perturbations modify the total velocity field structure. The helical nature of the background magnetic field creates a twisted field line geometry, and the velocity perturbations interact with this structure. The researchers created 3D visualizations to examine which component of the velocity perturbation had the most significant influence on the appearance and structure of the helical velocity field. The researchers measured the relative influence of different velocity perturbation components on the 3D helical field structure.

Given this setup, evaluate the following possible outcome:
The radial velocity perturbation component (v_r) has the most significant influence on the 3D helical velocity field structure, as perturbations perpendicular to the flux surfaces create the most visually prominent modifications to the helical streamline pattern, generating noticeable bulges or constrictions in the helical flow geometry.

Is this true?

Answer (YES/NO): YES